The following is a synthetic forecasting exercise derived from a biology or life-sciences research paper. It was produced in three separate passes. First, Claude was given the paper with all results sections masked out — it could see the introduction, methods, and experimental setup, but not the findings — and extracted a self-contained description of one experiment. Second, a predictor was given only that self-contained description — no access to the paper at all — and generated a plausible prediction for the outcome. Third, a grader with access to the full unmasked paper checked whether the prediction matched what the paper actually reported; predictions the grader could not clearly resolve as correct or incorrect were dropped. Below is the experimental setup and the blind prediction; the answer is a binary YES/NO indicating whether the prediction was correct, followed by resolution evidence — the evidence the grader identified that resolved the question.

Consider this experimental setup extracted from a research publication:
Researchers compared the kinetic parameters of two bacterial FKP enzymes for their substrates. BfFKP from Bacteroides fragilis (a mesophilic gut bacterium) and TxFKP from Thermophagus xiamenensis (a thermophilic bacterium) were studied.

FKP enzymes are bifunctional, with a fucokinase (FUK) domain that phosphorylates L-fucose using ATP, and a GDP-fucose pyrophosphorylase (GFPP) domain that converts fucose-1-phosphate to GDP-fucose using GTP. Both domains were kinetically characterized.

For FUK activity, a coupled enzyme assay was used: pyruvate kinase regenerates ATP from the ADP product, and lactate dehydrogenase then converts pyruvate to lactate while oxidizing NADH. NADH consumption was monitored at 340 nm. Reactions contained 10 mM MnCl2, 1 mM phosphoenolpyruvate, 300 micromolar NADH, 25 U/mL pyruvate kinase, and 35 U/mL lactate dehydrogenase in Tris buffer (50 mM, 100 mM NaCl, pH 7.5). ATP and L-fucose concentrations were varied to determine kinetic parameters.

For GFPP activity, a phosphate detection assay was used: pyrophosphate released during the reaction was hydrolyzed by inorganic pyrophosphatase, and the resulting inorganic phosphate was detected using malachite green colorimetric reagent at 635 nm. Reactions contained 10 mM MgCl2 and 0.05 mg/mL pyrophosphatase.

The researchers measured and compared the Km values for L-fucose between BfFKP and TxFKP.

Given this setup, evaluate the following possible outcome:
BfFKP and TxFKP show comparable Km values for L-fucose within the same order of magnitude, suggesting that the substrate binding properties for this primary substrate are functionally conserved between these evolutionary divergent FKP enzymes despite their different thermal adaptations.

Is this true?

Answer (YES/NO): YES